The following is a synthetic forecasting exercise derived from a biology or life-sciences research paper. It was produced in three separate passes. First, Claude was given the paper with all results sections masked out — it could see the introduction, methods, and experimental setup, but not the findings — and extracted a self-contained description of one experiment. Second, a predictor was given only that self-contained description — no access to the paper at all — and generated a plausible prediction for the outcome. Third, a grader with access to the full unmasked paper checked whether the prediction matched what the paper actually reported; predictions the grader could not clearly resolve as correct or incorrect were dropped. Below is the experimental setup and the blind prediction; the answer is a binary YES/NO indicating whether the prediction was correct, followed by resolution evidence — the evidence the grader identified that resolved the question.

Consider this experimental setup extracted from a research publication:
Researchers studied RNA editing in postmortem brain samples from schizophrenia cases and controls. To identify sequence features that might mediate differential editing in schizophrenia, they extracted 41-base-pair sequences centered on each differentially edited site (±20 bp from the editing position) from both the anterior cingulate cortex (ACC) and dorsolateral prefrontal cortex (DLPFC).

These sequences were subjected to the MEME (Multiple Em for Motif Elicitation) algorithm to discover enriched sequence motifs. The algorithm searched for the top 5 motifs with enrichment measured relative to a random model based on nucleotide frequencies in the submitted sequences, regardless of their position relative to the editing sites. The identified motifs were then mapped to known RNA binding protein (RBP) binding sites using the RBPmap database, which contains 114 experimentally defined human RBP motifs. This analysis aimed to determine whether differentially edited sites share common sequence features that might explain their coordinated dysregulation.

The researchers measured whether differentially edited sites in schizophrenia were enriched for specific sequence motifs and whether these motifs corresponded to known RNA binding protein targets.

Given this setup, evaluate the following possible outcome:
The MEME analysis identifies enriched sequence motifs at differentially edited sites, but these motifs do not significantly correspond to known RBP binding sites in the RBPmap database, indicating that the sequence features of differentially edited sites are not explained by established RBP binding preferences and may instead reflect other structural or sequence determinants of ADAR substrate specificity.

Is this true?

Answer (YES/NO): NO